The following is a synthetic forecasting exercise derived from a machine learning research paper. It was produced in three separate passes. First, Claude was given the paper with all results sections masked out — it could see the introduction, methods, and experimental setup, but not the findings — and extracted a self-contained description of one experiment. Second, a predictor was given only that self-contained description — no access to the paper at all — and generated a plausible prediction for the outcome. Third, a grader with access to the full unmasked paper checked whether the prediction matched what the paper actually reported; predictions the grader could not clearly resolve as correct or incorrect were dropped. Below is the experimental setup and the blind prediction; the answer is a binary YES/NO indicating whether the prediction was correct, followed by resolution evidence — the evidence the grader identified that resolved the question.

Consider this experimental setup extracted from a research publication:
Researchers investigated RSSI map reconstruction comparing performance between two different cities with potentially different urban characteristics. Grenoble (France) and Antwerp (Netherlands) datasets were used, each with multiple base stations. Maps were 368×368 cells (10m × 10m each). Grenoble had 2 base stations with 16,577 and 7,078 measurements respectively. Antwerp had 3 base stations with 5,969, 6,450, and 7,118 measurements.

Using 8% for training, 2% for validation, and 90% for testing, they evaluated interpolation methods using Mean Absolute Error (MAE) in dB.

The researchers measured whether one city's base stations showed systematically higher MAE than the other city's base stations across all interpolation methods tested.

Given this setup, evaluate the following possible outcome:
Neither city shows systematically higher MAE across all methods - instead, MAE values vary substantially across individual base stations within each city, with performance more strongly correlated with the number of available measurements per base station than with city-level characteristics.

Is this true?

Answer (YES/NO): NO